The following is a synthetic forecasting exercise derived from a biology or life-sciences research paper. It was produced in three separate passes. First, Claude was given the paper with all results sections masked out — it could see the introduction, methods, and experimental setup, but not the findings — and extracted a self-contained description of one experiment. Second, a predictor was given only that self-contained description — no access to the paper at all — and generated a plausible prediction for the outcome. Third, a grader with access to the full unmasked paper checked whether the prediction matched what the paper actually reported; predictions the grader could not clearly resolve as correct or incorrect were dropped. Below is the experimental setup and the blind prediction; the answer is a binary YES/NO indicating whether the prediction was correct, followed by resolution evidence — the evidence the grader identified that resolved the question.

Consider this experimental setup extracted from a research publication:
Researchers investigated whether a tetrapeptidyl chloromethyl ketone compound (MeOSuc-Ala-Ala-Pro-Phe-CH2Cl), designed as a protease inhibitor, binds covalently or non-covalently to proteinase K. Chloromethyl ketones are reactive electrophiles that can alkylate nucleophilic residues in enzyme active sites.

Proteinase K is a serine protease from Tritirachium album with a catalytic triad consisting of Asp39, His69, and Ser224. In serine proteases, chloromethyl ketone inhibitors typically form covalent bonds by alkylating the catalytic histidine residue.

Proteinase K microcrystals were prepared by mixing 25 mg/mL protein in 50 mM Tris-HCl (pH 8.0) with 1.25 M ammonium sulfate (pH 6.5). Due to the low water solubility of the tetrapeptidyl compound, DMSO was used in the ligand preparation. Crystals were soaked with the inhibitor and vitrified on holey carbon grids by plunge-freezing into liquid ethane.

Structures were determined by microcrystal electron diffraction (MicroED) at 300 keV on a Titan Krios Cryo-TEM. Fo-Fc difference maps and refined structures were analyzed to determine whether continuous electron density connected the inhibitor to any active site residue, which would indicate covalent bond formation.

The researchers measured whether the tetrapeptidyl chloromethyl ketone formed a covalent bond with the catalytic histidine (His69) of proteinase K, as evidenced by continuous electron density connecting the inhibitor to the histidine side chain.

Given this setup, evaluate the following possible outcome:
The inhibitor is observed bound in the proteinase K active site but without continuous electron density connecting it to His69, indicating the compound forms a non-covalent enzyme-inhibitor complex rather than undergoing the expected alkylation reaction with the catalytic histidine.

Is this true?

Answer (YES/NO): NO